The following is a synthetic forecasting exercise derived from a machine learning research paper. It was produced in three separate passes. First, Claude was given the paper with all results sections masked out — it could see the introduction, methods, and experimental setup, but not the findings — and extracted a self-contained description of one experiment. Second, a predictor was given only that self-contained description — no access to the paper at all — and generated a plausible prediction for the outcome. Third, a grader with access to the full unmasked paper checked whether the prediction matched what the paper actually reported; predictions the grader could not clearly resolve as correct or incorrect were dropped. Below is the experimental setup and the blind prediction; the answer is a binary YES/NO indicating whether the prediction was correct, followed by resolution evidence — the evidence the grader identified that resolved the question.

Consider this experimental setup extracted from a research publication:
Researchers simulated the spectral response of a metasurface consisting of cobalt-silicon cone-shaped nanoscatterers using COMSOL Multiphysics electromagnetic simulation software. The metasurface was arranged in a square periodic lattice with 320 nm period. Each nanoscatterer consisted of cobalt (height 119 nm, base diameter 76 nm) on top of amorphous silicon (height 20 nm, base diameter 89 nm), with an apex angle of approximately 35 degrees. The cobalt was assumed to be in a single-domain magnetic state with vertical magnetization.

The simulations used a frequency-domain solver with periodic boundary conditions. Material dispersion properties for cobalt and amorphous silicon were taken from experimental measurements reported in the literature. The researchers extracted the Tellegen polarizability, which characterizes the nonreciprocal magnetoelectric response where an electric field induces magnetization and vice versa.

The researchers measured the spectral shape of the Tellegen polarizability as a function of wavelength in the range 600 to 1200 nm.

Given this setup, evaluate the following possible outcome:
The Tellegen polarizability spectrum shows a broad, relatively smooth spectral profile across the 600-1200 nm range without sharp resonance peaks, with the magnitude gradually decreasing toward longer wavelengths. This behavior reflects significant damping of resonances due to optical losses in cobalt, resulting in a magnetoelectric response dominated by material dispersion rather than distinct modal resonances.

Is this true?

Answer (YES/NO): NO